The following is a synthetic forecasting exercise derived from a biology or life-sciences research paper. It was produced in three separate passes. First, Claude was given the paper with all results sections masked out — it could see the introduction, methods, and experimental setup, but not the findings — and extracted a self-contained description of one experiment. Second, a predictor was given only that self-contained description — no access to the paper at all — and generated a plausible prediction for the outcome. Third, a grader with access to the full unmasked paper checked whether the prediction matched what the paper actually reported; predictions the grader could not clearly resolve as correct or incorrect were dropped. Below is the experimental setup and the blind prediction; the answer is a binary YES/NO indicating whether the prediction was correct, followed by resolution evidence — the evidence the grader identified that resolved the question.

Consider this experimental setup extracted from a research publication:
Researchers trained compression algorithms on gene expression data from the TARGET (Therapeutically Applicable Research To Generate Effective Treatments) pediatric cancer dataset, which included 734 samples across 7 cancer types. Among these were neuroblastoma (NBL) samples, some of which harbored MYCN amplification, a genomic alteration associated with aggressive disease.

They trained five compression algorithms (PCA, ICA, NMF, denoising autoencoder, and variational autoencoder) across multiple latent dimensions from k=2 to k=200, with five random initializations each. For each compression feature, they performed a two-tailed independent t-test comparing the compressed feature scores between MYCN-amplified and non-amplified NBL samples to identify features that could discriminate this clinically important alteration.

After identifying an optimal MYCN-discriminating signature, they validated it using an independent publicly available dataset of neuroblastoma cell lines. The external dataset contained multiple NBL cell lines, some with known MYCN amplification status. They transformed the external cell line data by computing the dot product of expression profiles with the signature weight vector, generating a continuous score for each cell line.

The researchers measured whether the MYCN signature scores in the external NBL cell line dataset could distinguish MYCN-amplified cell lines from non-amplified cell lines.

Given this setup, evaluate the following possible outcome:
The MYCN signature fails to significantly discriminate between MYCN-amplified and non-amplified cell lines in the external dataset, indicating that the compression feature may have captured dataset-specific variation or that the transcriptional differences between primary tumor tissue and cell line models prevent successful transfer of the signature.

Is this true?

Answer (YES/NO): NO